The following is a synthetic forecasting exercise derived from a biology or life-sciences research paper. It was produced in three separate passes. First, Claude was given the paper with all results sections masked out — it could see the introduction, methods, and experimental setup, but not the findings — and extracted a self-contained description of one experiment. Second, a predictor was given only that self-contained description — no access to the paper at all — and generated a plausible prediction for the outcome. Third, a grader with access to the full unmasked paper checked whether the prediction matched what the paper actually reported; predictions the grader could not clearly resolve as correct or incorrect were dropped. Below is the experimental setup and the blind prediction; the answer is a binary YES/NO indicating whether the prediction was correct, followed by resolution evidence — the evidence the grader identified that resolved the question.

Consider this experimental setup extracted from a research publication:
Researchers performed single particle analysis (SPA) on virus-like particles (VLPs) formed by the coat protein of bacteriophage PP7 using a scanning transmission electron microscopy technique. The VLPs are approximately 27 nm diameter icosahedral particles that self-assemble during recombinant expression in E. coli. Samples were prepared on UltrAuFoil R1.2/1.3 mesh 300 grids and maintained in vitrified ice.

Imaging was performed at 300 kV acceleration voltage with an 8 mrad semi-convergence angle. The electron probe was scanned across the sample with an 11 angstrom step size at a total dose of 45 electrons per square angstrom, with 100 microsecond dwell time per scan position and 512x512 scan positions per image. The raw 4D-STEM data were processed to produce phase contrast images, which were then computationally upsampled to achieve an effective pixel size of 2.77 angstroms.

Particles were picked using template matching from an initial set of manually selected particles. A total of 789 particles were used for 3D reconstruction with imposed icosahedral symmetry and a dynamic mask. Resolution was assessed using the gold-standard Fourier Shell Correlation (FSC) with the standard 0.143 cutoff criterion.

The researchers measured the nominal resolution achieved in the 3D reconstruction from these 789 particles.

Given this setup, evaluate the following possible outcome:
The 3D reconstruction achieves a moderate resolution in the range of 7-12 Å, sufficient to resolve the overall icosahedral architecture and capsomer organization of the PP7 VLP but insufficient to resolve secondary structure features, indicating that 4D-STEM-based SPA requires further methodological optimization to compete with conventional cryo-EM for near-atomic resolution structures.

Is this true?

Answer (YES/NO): NO